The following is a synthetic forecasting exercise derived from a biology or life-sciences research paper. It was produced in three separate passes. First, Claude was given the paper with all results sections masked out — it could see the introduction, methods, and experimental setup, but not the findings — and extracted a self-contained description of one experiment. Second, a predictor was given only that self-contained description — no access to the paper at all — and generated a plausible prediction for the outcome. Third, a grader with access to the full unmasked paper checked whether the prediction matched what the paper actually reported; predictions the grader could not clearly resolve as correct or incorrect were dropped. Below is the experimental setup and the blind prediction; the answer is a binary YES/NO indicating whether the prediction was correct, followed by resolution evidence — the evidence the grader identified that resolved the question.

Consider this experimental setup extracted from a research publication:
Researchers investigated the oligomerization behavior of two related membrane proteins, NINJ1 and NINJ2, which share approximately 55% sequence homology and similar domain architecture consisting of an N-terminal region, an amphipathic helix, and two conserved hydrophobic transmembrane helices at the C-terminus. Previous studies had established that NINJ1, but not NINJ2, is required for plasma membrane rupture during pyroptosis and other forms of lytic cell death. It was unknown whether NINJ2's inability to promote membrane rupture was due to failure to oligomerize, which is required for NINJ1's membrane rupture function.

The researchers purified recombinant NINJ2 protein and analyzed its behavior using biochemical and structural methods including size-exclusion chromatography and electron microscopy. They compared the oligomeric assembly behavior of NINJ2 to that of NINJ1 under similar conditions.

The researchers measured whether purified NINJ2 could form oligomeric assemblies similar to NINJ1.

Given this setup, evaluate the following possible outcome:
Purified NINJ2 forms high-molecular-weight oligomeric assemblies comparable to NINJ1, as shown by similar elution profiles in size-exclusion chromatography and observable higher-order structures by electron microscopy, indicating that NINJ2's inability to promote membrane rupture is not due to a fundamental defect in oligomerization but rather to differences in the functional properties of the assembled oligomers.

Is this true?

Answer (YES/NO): YES